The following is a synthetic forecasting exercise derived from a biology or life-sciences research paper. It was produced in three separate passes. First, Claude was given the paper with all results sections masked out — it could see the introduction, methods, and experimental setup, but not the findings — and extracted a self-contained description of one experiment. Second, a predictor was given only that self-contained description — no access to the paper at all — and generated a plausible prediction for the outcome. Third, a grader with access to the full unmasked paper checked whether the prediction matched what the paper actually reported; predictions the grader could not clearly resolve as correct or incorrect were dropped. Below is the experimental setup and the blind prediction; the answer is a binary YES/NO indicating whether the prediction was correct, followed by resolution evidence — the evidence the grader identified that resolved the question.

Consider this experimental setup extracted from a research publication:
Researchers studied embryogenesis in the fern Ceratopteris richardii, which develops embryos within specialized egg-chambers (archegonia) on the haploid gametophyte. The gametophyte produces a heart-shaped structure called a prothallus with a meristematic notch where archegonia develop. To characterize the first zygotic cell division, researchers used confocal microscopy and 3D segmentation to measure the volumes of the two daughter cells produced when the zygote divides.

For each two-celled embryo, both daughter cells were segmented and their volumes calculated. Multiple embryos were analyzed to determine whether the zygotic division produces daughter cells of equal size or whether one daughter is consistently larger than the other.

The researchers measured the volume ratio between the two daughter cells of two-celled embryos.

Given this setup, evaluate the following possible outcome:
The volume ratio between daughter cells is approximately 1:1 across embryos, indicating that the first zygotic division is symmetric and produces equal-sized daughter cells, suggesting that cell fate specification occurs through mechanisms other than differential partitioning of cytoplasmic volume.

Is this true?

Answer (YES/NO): NO